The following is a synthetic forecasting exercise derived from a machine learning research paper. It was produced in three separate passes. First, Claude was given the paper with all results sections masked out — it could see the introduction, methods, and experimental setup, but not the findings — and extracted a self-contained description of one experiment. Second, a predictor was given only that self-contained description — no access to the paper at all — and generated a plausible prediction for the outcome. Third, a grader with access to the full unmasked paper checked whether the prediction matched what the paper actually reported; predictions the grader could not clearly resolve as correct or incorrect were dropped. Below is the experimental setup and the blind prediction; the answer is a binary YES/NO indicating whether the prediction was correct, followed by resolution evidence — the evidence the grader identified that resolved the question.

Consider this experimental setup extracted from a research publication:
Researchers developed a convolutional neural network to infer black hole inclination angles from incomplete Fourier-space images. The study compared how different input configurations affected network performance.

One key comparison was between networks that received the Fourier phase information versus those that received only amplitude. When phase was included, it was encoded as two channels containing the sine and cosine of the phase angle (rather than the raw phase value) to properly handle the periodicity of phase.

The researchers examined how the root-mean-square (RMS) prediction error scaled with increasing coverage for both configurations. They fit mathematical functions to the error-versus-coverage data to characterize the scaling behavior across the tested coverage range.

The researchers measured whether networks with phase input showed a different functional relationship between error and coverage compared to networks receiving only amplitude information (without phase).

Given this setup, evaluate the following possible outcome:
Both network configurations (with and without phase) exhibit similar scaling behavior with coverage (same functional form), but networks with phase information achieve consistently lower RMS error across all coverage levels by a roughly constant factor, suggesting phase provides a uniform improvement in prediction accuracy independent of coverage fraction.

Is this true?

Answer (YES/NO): NO